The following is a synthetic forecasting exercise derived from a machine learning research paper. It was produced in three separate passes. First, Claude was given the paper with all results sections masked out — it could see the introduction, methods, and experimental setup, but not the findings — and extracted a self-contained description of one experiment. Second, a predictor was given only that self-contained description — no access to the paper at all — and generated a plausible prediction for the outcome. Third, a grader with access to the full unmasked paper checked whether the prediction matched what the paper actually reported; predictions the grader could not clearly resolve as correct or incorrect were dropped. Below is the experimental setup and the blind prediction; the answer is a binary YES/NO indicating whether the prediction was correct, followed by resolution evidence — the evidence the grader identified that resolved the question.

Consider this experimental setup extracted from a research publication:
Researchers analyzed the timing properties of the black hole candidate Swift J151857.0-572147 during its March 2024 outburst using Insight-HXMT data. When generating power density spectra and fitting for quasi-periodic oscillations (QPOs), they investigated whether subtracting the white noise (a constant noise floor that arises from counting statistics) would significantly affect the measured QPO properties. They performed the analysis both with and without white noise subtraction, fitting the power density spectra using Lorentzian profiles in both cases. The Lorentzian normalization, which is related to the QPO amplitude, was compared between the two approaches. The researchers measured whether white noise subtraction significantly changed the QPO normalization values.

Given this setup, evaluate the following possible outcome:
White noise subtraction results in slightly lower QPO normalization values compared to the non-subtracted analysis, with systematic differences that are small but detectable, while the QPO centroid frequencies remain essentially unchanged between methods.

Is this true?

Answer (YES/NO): NO